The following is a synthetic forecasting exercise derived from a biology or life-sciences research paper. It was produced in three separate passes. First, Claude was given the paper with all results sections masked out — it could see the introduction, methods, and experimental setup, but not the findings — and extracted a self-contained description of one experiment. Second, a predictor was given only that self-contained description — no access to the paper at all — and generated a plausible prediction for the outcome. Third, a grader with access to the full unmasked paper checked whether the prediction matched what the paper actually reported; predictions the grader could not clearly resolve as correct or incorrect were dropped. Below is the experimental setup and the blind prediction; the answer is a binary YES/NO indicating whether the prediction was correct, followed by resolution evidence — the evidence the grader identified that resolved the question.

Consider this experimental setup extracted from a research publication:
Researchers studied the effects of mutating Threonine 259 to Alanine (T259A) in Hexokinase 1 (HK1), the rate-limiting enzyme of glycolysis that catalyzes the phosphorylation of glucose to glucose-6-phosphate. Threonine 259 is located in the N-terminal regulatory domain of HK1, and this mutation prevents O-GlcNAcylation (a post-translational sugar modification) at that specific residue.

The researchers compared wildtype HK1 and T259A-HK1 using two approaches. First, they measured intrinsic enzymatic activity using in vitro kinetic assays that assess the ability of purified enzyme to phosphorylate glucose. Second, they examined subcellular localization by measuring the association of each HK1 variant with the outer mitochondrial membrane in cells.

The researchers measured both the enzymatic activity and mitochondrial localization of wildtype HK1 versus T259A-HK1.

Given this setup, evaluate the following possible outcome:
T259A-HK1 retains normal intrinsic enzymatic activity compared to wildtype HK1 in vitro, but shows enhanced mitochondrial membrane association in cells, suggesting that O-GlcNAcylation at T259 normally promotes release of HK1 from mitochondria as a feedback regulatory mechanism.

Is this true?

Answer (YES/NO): NO